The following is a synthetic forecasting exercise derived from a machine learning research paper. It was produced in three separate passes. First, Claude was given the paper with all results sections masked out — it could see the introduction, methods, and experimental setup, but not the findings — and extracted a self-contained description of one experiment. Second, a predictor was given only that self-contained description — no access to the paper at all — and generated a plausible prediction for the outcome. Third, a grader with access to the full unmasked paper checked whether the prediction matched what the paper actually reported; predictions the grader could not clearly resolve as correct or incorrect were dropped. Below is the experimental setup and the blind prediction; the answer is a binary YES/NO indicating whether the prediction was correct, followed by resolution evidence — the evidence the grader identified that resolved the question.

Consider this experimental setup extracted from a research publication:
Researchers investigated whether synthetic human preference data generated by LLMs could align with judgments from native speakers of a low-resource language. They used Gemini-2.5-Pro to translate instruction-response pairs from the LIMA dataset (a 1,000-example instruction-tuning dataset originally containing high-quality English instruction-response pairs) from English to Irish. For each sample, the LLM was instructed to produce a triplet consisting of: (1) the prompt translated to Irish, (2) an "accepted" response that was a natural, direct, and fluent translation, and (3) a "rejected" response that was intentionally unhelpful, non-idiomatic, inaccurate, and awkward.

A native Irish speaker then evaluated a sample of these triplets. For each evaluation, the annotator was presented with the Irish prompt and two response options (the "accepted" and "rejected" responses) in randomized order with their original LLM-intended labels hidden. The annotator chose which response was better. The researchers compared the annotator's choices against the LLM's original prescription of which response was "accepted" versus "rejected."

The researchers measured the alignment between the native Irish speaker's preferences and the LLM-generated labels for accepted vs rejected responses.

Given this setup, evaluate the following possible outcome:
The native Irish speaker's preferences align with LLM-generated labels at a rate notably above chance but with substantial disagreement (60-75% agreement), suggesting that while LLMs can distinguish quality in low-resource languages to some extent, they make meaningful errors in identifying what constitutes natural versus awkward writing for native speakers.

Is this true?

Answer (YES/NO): NO